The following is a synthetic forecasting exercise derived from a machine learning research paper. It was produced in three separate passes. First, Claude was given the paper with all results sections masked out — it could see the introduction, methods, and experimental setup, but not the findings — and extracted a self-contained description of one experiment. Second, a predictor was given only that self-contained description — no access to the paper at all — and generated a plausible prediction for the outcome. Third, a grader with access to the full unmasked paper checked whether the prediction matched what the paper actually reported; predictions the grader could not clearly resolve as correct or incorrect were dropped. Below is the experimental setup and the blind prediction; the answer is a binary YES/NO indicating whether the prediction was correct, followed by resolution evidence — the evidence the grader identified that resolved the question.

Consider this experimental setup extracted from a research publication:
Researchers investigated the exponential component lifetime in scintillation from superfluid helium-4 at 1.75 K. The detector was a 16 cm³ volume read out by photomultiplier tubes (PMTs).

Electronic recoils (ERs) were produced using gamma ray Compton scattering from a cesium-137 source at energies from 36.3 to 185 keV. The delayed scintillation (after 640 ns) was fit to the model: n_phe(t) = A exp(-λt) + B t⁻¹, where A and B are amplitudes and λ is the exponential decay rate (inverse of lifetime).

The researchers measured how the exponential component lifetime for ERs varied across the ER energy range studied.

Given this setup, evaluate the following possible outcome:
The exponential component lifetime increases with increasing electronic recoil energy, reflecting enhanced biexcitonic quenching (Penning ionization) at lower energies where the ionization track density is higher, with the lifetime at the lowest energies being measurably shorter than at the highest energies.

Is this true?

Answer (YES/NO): NO